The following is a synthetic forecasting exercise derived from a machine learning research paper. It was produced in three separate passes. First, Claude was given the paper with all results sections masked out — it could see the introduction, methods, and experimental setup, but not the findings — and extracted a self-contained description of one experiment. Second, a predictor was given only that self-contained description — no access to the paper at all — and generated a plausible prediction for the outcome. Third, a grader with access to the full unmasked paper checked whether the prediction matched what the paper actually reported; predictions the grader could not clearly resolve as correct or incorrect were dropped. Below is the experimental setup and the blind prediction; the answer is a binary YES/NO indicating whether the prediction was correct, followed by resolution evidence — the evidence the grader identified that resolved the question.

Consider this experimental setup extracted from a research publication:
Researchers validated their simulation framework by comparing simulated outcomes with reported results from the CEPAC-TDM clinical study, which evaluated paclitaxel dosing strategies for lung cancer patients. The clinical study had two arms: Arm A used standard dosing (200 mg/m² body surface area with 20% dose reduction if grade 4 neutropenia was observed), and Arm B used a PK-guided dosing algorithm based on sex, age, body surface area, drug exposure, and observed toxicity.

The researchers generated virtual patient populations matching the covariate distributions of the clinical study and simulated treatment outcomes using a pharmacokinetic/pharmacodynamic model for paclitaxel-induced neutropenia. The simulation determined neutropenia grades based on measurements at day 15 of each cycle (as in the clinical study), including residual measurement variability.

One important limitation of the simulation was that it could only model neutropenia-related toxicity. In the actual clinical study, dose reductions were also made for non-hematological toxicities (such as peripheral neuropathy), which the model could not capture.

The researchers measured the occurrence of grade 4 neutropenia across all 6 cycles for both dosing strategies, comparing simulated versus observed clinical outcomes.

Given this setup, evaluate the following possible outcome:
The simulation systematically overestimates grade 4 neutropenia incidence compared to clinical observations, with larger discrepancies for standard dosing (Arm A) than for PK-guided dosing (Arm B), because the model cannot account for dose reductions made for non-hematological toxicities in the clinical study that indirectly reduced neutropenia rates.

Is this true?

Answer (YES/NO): NO